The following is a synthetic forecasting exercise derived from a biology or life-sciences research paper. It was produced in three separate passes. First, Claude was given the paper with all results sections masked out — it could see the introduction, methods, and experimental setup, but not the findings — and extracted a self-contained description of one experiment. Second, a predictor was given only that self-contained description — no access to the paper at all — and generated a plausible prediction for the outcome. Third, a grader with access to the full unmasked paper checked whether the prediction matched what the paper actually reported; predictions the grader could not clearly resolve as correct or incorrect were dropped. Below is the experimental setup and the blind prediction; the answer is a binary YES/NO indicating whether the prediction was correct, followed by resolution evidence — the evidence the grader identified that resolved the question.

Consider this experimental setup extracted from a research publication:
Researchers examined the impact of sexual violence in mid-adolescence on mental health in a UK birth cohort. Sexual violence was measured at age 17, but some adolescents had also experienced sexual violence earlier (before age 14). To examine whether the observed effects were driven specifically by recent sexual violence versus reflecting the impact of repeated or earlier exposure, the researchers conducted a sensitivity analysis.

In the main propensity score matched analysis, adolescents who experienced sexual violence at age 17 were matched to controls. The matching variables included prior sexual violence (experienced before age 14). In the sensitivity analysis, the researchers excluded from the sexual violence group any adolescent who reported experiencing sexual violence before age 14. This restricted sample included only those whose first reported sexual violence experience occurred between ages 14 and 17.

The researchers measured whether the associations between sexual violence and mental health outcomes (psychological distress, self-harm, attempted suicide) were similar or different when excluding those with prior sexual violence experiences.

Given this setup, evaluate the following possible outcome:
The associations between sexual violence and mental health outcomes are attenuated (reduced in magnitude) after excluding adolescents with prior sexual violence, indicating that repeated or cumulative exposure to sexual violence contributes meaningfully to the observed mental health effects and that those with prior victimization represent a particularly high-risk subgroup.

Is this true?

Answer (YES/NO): NO